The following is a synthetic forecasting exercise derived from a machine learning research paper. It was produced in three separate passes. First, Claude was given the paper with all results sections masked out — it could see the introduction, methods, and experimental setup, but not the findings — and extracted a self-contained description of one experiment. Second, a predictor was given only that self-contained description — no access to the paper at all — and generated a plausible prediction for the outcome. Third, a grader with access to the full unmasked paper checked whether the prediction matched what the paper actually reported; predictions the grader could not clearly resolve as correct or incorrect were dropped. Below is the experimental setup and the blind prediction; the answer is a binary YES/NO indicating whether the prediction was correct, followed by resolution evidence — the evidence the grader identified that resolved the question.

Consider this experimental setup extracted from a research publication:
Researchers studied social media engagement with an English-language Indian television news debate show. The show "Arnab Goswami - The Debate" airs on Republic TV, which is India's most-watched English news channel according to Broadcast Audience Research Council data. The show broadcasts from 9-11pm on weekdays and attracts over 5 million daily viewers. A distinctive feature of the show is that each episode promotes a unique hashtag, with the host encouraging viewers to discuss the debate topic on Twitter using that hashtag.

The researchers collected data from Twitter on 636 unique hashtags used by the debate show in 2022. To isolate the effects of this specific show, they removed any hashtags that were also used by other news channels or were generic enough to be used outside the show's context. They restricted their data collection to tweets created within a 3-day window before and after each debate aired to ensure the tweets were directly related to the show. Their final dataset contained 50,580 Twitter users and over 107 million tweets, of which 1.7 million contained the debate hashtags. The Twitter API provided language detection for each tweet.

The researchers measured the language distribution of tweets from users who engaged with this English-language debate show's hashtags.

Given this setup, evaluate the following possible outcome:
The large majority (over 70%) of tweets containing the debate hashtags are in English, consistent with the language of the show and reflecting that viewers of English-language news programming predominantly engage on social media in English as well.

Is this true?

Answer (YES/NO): NO